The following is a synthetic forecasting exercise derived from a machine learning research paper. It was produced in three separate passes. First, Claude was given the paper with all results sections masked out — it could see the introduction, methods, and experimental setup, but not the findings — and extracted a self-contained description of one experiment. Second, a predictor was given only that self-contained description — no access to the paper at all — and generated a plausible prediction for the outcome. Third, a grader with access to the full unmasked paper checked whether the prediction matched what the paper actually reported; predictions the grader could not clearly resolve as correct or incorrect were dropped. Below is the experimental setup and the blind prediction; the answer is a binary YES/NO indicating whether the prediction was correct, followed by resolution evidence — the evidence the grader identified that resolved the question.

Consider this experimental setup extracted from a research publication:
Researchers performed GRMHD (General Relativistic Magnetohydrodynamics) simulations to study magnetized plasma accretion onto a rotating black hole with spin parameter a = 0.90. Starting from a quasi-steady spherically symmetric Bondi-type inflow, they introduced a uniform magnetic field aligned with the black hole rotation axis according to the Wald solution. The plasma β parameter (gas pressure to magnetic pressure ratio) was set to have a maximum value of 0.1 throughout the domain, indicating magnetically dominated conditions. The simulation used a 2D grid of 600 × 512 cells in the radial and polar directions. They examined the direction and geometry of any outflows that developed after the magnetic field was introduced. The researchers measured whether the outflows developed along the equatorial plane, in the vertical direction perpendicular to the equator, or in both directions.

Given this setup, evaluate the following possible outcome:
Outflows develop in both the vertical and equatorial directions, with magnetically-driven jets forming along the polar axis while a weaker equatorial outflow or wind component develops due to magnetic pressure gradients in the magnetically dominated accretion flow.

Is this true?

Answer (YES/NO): NO